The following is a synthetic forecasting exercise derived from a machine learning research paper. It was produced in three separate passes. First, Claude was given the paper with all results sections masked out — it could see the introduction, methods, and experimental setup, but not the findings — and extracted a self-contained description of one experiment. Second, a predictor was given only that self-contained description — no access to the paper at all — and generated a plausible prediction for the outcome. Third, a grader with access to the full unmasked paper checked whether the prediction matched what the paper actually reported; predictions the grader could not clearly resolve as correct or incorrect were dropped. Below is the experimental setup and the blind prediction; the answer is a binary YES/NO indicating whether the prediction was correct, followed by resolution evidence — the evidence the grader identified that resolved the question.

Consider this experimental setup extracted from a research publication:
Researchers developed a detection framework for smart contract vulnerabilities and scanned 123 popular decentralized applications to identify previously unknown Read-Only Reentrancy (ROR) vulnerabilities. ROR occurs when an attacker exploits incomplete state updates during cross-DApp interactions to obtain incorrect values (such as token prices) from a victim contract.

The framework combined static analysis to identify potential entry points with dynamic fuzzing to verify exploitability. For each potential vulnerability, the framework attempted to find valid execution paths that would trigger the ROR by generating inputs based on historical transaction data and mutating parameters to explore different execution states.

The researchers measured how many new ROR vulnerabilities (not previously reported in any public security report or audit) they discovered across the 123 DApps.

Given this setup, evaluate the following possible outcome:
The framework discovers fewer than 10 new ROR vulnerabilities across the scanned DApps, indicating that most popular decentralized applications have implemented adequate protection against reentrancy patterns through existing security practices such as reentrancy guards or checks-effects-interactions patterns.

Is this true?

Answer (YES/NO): NO